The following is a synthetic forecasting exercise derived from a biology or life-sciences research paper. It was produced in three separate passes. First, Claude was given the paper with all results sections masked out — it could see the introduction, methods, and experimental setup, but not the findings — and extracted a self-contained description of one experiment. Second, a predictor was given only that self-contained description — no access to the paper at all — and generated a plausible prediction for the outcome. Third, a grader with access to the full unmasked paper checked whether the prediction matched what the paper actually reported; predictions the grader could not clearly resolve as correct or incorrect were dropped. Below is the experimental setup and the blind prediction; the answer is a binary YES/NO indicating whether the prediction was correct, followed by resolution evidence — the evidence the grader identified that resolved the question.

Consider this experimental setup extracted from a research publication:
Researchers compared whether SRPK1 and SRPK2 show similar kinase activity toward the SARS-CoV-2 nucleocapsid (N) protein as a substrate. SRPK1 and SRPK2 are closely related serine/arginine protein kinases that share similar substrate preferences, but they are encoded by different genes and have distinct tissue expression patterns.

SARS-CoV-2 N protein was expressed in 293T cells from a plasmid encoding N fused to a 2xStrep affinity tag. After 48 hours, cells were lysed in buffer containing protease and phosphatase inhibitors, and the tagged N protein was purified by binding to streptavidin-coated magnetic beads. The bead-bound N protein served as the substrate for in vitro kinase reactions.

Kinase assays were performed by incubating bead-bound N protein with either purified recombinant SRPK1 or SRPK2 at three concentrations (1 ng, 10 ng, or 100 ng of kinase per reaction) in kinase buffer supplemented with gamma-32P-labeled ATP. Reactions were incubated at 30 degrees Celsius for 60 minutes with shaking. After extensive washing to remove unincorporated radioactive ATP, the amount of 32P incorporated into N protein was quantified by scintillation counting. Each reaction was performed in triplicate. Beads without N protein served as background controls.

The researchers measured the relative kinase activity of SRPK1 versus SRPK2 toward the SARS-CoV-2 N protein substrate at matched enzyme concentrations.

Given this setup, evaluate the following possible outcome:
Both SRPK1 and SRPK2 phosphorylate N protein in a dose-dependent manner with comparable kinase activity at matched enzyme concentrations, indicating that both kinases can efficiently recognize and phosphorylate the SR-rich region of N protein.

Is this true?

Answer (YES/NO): NO